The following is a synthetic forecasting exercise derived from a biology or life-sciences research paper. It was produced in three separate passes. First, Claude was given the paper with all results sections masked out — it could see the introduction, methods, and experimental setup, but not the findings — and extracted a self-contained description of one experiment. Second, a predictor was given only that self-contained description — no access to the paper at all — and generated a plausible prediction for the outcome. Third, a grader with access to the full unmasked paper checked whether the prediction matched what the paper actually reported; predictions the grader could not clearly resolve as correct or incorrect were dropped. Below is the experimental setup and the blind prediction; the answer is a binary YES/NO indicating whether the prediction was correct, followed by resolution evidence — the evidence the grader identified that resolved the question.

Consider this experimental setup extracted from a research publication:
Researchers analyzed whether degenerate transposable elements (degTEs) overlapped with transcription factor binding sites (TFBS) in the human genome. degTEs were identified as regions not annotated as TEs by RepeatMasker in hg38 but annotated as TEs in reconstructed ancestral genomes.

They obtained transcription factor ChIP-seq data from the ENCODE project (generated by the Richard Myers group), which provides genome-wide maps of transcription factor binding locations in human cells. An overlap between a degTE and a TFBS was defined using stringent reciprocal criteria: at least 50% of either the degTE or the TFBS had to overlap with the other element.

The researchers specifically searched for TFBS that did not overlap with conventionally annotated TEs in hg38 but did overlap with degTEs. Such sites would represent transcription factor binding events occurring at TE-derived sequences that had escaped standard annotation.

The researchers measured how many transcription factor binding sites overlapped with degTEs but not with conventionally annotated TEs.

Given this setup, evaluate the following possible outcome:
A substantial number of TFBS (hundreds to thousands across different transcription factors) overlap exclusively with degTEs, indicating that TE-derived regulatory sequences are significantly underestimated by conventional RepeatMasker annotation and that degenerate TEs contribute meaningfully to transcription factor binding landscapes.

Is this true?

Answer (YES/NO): YES